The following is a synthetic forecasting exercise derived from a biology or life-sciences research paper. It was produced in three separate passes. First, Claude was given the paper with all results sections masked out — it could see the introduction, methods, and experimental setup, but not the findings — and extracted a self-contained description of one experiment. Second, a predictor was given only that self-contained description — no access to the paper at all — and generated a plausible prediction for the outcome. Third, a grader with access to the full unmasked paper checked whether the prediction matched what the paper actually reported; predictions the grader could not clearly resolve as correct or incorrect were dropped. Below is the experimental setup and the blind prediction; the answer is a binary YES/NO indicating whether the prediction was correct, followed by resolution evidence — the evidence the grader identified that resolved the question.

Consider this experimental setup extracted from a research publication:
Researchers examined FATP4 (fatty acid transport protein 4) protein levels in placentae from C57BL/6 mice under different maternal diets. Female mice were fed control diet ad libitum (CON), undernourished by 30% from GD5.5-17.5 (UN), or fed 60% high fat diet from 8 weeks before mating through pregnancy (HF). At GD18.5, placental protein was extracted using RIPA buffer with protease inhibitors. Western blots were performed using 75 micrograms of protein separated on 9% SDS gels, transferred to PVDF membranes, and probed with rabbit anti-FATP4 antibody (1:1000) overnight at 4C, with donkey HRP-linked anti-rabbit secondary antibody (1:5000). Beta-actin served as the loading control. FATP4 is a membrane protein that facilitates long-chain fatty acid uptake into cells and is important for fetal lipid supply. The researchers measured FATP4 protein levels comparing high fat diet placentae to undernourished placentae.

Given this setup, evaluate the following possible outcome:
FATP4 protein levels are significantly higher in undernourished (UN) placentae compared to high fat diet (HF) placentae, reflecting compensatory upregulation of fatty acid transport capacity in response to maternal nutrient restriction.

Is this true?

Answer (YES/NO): YES